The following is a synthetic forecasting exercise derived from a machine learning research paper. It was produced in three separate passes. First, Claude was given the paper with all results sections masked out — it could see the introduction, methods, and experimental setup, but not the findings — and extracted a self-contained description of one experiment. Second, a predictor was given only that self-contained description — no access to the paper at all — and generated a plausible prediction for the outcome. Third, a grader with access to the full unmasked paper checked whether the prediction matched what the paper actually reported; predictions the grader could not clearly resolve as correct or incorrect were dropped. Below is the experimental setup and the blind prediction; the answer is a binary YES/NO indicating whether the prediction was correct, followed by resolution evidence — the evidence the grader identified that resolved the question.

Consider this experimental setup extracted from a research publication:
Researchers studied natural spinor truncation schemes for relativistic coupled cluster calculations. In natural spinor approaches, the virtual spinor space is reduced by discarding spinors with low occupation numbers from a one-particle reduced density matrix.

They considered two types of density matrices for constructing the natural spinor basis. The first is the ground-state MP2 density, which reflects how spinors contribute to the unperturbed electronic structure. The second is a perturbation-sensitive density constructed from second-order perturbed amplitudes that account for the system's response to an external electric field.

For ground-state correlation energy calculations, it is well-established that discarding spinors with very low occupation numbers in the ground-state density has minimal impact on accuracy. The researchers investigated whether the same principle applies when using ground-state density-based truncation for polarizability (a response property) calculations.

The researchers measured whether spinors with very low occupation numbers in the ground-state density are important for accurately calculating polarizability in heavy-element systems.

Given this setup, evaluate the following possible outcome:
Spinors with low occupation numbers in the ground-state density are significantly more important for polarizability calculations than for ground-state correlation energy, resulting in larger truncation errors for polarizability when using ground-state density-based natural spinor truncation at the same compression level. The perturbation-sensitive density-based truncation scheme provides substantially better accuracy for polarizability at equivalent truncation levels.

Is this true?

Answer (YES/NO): YES